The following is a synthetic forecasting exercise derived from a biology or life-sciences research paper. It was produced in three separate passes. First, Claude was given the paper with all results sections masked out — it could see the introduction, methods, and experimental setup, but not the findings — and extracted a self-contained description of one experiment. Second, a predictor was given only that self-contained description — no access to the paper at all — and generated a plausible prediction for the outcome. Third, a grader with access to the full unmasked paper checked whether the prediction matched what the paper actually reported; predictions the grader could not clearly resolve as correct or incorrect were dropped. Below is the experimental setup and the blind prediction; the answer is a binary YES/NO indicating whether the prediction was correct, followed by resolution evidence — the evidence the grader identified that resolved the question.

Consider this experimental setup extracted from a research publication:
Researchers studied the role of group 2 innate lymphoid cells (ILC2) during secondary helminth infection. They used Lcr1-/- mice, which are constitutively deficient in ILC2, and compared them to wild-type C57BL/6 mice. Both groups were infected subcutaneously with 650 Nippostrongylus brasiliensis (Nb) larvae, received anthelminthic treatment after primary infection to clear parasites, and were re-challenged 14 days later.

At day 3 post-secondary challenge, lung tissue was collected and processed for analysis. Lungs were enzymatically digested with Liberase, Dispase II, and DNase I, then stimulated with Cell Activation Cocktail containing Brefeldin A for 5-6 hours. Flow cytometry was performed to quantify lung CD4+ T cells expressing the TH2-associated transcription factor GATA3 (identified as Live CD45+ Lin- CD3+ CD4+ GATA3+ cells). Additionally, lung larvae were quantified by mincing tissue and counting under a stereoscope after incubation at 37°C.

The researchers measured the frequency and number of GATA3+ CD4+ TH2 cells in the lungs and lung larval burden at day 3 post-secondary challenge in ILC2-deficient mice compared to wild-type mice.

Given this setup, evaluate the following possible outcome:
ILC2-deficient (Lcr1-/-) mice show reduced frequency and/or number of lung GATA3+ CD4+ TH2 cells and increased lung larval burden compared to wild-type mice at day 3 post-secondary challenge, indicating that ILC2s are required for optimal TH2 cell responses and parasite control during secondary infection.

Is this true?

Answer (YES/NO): YES